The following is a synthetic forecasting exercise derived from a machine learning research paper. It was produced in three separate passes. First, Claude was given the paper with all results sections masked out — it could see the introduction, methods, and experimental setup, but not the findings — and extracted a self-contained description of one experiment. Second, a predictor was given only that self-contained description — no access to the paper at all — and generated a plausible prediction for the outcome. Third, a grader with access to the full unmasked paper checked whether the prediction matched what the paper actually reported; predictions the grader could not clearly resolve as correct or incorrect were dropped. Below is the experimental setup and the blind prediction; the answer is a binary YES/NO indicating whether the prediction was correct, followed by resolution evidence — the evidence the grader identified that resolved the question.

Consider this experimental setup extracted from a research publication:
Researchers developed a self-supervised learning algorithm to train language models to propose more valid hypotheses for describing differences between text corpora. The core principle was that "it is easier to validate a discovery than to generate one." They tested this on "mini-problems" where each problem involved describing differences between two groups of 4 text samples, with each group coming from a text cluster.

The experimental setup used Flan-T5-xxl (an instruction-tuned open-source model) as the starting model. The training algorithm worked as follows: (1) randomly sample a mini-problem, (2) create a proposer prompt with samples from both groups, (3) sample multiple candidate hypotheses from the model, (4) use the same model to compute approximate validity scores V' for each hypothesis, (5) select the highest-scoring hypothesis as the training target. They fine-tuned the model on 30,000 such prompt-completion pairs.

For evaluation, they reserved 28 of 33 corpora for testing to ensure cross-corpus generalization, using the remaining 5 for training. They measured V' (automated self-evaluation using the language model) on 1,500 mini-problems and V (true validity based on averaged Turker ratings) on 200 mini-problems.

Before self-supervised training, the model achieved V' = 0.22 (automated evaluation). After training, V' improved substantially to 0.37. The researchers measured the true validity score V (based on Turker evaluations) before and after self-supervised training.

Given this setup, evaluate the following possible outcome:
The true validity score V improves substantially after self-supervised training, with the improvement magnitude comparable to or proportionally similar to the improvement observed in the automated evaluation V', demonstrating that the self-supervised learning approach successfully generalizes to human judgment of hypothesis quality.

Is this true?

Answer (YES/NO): NO